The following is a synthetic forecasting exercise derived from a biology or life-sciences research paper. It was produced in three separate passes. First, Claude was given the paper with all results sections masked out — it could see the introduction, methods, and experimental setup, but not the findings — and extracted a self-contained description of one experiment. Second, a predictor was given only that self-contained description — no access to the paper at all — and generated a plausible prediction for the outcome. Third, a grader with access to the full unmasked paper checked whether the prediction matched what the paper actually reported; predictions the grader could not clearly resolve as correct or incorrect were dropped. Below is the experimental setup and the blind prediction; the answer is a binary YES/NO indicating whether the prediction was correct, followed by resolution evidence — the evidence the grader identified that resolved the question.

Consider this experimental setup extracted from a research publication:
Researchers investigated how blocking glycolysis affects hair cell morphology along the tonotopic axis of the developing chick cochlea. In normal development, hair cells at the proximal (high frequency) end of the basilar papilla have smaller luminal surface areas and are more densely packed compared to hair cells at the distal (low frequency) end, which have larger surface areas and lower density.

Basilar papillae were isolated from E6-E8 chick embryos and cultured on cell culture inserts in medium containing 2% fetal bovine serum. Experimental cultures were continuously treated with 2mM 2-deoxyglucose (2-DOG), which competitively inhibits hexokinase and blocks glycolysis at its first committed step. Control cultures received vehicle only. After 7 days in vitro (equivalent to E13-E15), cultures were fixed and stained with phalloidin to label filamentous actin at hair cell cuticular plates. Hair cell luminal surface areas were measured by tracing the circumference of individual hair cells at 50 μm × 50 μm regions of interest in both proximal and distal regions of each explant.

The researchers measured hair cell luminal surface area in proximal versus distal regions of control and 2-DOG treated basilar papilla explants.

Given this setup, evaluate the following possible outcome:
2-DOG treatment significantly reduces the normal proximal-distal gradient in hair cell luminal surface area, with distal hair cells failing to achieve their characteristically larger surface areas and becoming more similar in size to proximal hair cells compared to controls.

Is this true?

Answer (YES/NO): NO